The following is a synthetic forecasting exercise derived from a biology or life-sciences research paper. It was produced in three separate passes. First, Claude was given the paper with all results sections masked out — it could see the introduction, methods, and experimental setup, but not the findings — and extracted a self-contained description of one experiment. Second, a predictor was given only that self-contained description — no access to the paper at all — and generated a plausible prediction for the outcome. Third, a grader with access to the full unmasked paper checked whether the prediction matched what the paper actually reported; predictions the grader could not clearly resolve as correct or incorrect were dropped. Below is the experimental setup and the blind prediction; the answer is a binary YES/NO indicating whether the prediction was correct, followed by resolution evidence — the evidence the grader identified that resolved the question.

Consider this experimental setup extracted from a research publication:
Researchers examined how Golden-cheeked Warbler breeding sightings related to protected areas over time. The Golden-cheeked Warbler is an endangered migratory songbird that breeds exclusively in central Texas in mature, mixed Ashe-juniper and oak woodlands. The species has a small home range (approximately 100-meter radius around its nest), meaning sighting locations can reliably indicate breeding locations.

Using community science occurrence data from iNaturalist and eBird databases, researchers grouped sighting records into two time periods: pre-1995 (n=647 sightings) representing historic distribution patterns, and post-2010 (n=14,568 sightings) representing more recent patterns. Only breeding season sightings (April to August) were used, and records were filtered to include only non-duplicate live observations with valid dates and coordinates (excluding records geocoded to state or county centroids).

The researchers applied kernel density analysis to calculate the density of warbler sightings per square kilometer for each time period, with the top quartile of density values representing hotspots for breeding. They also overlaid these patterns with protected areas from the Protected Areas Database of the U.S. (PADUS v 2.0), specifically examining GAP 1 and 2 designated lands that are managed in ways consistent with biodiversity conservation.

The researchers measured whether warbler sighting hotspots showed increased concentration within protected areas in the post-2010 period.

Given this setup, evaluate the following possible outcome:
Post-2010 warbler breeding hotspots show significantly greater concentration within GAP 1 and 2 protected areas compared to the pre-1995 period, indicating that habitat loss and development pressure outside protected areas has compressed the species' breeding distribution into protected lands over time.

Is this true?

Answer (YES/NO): YES